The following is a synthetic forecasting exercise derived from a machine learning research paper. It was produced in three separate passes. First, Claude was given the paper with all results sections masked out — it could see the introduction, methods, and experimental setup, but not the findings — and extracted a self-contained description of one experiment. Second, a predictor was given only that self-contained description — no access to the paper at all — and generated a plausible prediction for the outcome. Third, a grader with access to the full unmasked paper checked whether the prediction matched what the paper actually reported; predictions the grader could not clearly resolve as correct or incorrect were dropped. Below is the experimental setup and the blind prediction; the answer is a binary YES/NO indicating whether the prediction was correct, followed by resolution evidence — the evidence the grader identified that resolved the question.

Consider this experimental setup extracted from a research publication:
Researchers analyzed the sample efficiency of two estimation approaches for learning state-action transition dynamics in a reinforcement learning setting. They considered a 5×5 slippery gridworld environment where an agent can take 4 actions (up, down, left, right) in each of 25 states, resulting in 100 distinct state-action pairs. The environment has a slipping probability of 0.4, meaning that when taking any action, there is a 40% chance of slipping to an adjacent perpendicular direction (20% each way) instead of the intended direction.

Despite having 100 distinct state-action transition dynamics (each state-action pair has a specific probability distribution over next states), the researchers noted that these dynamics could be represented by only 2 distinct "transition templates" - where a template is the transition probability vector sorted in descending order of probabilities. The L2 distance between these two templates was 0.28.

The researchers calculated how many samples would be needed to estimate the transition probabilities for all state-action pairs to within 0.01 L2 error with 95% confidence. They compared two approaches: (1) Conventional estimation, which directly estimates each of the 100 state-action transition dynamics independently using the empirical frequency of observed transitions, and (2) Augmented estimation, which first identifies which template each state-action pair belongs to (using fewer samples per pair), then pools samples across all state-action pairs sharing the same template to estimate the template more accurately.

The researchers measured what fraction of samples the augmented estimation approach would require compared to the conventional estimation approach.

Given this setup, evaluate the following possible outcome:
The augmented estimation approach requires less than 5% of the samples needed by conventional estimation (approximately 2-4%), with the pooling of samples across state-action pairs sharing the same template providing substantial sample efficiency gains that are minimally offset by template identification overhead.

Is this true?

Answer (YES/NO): NO